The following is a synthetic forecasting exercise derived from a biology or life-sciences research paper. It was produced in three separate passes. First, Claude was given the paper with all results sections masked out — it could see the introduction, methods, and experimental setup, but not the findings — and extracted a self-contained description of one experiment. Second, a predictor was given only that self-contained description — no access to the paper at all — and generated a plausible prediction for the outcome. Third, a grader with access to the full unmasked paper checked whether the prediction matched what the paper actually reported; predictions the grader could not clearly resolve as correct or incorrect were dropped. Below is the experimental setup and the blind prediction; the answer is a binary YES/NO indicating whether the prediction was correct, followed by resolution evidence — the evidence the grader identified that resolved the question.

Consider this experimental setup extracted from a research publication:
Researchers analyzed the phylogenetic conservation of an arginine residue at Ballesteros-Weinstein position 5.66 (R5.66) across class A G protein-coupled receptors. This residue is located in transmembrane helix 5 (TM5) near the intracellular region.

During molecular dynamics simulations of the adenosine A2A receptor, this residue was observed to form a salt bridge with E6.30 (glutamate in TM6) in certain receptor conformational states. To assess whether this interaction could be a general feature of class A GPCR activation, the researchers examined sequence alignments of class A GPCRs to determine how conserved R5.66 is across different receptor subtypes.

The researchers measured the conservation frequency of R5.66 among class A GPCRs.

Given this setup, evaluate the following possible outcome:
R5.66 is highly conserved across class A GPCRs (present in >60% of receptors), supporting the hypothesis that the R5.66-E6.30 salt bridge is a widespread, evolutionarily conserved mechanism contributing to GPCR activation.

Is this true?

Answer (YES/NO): NO